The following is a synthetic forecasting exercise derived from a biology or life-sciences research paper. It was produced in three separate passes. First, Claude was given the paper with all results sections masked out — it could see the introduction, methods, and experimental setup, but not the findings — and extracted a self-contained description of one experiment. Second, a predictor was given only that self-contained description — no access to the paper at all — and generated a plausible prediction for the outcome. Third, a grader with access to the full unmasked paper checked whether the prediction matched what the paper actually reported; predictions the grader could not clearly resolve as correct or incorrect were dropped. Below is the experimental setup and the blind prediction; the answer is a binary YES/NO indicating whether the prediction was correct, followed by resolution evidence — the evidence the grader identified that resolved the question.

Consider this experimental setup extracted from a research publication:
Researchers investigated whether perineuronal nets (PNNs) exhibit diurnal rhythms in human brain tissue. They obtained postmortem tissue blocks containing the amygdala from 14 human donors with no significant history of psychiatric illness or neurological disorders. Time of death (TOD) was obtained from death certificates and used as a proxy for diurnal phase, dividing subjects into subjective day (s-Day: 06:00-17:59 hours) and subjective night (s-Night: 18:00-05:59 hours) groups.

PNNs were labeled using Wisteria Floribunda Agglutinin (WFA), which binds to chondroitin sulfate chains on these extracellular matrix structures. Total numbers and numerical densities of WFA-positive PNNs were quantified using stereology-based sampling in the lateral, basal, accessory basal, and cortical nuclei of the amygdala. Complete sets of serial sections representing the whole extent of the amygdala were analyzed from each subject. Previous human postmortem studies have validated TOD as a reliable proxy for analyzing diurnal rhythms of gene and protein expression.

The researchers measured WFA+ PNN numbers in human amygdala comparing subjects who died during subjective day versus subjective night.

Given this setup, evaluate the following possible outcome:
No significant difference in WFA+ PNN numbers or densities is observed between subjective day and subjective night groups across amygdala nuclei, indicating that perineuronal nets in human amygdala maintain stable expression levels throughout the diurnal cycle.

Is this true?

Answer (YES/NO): NO